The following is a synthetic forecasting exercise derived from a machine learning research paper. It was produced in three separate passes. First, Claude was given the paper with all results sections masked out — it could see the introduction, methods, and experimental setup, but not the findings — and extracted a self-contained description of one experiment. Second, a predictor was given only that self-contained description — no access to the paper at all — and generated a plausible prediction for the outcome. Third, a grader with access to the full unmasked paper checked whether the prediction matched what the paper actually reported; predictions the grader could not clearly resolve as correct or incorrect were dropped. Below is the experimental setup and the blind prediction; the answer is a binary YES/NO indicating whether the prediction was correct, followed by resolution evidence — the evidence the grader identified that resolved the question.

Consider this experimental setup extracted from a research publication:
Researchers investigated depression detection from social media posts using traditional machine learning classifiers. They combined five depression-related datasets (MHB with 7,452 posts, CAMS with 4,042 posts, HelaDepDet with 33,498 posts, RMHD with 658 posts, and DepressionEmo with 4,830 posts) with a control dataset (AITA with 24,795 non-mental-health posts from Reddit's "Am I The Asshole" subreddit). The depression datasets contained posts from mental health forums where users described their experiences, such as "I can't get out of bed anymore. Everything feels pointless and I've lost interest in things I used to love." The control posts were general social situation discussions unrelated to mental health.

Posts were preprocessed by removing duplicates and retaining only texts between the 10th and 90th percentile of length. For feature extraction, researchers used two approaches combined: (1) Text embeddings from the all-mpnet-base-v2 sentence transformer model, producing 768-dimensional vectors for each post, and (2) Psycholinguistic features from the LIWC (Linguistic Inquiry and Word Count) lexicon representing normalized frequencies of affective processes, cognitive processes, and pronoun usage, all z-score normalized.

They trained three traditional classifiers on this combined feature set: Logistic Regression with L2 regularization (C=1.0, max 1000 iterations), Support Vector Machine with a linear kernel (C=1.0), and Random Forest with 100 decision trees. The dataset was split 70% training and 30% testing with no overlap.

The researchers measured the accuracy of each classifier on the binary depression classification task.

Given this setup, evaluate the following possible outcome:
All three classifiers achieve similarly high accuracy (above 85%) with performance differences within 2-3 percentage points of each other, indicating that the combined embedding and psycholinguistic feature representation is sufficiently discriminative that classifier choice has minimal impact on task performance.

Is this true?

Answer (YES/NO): YES